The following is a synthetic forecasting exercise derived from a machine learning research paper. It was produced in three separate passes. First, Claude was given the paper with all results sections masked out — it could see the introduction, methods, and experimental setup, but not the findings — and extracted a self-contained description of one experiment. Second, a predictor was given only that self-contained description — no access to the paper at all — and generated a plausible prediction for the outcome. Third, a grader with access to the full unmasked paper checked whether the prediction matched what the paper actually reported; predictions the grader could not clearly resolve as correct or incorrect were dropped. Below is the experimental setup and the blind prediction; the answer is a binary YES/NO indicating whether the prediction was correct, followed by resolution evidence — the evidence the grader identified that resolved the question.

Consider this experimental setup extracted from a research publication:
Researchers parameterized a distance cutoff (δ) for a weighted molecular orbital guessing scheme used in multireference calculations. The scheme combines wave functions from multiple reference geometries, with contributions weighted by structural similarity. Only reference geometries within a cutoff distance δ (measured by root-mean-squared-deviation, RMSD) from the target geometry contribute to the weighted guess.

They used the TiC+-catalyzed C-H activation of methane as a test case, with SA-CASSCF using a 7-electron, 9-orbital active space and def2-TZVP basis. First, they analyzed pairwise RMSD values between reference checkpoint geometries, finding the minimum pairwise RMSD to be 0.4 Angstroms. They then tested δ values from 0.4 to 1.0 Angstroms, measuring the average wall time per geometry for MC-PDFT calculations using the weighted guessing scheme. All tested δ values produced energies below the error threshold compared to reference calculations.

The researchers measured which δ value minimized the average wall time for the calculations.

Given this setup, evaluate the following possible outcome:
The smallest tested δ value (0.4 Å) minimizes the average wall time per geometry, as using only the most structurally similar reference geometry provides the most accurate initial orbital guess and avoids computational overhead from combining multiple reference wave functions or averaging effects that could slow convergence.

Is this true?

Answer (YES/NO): NO